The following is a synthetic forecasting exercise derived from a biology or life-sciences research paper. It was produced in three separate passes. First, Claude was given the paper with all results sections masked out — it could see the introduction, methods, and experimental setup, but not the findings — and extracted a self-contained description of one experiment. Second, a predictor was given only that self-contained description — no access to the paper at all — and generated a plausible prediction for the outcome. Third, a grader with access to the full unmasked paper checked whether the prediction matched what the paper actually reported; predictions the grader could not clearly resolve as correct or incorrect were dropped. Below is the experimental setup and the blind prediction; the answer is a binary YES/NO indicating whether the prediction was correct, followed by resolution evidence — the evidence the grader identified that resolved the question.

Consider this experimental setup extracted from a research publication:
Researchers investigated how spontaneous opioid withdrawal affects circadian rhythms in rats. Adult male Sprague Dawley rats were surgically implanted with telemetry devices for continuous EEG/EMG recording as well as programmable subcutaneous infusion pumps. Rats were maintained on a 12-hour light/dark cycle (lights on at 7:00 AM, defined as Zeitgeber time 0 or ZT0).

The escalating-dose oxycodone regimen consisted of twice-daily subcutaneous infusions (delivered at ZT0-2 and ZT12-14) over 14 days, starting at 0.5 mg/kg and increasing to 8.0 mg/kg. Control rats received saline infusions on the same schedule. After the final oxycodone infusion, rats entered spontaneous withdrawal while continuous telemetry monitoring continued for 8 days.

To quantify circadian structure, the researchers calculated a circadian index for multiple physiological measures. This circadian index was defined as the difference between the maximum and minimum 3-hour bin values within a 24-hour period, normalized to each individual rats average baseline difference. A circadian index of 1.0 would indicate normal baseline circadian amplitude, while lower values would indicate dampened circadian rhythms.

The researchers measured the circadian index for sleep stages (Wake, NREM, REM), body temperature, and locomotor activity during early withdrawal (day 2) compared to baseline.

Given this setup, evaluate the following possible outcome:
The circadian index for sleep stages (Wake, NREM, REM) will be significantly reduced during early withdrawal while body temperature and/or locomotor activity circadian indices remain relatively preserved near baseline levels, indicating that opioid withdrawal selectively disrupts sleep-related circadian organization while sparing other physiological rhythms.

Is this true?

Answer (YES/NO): NO